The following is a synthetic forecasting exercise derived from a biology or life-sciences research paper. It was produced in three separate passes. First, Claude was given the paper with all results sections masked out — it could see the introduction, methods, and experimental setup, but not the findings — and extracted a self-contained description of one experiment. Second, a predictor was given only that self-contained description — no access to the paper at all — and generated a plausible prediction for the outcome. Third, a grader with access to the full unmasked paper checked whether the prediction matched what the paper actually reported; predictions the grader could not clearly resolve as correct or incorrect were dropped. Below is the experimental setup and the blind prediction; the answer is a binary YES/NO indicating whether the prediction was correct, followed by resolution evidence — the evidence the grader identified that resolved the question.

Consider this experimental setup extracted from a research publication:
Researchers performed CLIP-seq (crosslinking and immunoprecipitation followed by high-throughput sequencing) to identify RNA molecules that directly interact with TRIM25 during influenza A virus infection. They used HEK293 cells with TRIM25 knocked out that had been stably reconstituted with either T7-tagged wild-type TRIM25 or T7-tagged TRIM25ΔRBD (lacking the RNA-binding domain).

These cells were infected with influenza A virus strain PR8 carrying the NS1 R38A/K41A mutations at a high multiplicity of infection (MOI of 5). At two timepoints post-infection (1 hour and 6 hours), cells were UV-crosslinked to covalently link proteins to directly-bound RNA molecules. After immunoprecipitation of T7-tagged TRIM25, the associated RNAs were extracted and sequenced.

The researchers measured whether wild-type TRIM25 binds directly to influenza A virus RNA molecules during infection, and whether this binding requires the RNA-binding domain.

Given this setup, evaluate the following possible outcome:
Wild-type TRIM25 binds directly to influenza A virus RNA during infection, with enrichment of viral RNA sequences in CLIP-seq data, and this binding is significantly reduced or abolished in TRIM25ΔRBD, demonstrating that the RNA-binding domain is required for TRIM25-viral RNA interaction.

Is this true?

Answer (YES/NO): NO